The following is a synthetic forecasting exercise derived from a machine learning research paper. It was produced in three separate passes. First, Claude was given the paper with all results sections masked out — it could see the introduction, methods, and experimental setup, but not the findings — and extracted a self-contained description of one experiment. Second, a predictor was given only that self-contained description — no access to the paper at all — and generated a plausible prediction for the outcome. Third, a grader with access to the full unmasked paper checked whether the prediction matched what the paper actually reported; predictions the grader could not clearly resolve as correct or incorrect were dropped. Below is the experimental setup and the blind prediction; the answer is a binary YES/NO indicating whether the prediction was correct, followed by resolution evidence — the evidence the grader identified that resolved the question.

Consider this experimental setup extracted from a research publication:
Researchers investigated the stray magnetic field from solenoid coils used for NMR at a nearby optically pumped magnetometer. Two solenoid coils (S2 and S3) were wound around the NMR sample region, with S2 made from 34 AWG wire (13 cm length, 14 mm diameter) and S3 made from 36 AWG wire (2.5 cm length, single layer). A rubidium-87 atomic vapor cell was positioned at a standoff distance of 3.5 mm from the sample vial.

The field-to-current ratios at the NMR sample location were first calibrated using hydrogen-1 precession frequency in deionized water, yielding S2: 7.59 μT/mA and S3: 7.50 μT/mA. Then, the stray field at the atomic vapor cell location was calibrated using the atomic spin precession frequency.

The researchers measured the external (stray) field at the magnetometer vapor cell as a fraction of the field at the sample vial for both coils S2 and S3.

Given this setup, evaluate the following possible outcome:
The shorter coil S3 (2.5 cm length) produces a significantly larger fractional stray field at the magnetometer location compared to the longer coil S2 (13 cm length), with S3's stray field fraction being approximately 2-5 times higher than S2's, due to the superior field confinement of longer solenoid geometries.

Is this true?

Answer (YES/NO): NO